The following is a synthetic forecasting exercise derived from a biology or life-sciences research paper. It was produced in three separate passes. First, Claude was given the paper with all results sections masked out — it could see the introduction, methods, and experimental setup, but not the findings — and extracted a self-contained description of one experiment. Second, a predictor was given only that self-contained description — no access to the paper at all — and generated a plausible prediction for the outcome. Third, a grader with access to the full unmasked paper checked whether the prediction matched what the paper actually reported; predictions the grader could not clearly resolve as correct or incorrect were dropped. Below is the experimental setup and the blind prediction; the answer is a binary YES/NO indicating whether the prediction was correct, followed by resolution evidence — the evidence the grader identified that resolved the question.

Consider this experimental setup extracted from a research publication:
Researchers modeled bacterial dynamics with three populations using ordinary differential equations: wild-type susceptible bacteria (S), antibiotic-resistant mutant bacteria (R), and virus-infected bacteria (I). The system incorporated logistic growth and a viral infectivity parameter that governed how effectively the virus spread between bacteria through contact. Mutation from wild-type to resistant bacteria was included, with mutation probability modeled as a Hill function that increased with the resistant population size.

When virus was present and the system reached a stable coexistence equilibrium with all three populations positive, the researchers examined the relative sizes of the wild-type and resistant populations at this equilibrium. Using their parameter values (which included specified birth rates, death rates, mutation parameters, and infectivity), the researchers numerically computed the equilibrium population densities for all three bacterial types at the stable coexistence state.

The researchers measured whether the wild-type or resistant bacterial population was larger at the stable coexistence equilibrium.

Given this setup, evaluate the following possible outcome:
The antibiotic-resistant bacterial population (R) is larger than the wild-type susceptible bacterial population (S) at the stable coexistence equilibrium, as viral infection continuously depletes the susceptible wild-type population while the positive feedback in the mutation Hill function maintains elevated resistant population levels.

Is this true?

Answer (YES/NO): NO